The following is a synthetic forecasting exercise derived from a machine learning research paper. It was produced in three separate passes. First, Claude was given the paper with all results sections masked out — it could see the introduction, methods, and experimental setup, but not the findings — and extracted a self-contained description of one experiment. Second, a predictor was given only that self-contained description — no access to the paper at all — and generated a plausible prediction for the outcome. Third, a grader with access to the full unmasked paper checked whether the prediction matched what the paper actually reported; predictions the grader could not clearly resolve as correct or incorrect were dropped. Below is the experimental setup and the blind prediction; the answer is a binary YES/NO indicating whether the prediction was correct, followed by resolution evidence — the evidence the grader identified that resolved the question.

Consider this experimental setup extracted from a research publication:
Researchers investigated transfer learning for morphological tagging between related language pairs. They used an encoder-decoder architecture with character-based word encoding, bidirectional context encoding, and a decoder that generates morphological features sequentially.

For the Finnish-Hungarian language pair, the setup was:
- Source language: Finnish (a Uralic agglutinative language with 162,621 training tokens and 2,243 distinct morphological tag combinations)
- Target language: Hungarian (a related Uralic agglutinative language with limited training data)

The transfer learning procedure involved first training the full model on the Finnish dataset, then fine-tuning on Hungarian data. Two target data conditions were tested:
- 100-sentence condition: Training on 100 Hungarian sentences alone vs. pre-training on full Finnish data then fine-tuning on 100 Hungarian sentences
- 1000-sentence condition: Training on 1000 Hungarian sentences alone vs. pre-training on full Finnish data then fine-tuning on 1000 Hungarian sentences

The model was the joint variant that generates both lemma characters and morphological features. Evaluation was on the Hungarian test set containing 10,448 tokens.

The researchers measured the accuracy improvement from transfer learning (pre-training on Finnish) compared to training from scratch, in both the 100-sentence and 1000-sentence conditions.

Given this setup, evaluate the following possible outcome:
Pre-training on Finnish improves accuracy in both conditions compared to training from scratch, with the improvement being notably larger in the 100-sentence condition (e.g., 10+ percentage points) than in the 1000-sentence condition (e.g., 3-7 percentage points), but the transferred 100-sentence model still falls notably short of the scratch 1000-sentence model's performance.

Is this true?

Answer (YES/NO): NO